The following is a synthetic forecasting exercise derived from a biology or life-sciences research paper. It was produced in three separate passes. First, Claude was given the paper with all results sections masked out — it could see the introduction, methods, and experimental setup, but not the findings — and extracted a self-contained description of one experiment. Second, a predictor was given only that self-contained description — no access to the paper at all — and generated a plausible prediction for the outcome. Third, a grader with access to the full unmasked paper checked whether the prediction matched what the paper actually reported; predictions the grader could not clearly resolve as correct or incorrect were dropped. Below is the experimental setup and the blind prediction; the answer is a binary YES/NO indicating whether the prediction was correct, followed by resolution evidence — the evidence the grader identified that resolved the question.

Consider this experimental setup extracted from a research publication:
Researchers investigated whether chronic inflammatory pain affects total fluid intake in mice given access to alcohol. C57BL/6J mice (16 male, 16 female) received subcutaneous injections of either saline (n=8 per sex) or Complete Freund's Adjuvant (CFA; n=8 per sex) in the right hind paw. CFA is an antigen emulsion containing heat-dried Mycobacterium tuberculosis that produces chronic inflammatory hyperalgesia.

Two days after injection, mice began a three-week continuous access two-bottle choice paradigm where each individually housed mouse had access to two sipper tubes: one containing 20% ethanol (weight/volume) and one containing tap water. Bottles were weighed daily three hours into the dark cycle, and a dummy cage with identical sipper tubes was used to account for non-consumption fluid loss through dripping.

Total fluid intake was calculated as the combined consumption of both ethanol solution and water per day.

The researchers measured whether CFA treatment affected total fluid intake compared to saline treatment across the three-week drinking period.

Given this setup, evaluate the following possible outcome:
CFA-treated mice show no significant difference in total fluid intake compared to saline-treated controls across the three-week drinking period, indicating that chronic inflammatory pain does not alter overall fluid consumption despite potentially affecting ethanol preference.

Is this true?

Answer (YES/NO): NO